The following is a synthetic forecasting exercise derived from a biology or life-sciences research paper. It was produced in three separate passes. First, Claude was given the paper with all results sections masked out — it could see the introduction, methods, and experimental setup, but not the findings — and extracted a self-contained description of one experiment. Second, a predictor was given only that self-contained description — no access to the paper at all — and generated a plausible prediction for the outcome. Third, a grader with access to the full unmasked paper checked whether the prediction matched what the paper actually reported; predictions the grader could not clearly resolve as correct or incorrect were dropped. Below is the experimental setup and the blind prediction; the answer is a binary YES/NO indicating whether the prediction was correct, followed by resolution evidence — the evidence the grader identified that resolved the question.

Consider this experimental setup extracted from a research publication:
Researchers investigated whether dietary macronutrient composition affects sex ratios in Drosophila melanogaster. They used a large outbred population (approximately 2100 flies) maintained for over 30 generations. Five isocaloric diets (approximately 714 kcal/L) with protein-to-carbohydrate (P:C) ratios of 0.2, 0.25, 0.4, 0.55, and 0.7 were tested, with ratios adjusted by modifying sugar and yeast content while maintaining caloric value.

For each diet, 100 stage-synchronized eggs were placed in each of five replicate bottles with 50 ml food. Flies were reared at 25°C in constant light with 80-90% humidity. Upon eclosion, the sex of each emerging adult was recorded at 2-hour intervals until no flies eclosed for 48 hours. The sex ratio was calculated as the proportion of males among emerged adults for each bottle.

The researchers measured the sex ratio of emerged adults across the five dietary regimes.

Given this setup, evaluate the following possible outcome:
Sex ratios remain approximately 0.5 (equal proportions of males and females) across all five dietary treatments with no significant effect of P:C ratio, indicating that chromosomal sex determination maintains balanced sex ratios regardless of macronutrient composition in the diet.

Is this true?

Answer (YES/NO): YES